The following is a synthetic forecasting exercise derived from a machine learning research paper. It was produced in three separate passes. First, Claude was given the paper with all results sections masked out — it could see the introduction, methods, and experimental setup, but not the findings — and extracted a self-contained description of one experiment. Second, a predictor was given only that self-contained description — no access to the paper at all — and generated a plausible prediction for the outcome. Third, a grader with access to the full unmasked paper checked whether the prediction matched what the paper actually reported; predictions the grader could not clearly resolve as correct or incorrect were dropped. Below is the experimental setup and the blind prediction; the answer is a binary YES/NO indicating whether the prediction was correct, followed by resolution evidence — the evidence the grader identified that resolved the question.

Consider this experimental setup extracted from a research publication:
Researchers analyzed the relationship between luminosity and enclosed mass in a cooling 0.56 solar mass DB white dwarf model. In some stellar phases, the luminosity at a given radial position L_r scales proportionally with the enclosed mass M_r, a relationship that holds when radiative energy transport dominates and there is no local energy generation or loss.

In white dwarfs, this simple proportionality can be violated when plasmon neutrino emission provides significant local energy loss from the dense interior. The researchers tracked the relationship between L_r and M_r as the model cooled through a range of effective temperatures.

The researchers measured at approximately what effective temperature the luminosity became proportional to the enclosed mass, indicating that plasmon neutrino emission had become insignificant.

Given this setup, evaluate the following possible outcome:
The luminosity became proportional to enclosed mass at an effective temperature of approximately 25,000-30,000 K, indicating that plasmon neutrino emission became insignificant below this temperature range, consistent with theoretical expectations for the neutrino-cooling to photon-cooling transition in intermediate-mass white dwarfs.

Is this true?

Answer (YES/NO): NO